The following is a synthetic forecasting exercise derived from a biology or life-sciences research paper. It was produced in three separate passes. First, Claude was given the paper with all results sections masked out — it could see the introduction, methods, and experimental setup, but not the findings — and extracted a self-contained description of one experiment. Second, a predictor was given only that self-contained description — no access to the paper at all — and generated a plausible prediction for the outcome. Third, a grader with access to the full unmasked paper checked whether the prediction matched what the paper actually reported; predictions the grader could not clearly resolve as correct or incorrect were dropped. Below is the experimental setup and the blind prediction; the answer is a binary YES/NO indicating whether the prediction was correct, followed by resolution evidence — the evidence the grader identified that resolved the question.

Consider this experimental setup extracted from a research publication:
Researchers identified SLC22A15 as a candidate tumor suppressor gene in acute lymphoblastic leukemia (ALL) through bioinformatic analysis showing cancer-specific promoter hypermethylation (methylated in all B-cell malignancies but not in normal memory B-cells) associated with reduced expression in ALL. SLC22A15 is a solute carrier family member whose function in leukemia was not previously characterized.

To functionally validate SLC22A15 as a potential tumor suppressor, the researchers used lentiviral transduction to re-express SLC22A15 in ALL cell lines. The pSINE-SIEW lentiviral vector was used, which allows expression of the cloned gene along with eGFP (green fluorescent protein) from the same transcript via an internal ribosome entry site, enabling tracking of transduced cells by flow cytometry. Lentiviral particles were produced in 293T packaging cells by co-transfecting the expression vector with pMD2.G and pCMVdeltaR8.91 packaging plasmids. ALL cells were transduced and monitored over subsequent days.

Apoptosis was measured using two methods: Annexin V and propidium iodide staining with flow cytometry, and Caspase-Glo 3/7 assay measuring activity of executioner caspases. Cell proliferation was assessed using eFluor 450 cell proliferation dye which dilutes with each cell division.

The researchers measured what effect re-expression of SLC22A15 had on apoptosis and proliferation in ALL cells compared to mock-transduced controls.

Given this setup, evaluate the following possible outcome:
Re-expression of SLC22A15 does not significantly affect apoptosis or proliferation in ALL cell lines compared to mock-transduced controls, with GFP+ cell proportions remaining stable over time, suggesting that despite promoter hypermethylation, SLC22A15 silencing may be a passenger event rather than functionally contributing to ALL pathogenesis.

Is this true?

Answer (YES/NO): NO